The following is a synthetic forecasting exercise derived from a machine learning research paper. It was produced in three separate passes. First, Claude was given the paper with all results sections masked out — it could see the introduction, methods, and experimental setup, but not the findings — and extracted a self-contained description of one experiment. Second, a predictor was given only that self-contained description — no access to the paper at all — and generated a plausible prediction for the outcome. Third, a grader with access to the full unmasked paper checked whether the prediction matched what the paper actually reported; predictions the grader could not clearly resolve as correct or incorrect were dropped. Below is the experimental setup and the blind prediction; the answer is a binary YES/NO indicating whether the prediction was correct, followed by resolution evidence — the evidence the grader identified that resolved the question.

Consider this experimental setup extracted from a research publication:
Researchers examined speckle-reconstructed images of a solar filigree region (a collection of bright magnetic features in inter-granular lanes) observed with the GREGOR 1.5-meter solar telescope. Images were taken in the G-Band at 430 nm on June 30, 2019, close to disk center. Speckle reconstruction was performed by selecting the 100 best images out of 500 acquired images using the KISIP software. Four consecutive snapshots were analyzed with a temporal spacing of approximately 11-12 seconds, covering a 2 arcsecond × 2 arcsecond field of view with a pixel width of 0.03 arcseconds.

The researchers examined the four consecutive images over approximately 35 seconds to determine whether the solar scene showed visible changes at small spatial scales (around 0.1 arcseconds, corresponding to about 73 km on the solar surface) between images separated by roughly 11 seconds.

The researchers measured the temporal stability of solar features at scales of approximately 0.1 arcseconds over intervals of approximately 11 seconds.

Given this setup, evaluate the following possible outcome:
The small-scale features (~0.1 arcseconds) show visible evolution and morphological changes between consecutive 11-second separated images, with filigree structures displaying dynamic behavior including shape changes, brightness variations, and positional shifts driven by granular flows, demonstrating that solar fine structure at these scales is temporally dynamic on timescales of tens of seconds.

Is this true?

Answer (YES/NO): YES